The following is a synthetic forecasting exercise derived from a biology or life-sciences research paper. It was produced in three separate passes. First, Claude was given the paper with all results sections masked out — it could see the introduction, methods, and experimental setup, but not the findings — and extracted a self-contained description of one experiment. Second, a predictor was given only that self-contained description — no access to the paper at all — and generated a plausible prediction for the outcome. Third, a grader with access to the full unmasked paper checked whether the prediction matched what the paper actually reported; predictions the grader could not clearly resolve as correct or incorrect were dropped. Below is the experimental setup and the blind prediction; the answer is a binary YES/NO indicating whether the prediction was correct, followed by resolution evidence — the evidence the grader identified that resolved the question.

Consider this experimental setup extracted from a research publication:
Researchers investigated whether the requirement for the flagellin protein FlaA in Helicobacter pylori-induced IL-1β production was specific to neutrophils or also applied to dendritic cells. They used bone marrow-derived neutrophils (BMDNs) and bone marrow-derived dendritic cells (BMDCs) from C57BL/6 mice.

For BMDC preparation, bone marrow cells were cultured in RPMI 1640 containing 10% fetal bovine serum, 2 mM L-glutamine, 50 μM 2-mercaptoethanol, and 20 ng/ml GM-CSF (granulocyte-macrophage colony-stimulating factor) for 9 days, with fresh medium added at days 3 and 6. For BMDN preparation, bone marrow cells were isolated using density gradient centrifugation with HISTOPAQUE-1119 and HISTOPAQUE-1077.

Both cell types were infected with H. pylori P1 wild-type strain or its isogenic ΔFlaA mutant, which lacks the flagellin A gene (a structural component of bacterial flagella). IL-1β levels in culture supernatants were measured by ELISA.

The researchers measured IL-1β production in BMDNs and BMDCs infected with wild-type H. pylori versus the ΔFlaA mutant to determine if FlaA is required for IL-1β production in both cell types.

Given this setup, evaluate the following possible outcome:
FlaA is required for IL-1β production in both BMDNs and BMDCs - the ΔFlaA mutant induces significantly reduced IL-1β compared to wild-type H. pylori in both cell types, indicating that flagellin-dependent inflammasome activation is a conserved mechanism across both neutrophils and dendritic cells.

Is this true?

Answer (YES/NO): NO